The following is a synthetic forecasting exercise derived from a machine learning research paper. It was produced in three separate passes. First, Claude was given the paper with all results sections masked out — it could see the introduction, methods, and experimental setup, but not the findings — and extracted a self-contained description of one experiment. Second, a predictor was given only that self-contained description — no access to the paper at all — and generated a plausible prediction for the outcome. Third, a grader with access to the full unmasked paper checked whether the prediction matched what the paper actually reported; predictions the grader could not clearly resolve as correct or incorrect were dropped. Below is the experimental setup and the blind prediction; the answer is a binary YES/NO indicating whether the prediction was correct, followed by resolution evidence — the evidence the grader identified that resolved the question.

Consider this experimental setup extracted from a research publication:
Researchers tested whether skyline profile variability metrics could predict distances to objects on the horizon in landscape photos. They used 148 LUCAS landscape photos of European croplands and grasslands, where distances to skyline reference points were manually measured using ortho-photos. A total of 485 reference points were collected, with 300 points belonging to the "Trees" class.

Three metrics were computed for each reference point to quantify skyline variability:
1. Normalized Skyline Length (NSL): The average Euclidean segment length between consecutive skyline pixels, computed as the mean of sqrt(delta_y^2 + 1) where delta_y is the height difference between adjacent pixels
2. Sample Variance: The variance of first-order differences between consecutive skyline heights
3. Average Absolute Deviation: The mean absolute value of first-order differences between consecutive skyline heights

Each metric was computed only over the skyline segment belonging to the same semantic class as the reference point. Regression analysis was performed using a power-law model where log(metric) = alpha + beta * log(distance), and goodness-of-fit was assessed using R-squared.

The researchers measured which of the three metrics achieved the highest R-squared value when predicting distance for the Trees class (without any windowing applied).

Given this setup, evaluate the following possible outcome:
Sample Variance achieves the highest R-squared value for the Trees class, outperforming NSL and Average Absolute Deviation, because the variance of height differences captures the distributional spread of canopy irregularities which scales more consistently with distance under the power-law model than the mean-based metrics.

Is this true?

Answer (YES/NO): YES